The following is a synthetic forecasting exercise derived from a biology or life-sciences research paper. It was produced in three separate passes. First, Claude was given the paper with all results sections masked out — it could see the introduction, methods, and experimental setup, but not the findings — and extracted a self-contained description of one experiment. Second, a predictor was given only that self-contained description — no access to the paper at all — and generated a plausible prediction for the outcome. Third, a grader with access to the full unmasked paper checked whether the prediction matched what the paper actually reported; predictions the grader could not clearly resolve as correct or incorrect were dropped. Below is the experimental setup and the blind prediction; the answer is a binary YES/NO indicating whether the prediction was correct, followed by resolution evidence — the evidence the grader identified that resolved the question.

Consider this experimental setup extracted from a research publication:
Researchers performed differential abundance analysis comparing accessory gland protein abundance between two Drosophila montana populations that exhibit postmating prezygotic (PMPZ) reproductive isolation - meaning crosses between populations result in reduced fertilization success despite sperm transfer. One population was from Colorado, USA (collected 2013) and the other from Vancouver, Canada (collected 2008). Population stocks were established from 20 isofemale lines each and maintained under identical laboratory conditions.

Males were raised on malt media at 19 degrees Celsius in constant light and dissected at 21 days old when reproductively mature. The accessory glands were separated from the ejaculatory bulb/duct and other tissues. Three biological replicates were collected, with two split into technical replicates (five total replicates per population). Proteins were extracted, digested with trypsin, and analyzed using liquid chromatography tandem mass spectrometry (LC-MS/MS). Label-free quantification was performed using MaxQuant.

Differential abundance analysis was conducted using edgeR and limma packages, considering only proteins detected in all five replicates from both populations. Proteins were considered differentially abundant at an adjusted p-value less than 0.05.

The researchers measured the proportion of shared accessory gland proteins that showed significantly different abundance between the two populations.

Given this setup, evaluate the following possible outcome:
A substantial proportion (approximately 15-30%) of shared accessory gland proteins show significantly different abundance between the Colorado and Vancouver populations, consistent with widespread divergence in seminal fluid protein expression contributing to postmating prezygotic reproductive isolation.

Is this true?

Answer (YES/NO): YES